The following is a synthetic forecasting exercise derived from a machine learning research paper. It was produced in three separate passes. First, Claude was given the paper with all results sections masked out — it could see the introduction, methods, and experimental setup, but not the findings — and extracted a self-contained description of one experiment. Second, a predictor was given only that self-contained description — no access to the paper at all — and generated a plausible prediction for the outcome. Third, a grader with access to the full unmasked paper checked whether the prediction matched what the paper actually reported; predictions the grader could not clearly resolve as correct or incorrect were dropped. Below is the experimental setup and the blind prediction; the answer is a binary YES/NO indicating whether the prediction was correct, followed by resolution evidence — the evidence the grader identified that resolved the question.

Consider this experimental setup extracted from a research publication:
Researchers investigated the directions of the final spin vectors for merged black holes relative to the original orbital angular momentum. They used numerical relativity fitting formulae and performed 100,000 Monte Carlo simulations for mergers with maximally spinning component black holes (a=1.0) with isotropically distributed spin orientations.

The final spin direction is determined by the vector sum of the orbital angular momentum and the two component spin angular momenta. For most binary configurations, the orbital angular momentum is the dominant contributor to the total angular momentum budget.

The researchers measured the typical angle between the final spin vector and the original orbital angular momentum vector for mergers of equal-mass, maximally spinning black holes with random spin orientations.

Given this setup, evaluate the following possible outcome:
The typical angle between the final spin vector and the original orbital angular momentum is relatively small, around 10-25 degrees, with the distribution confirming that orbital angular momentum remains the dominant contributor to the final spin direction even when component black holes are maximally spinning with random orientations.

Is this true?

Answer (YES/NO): NO